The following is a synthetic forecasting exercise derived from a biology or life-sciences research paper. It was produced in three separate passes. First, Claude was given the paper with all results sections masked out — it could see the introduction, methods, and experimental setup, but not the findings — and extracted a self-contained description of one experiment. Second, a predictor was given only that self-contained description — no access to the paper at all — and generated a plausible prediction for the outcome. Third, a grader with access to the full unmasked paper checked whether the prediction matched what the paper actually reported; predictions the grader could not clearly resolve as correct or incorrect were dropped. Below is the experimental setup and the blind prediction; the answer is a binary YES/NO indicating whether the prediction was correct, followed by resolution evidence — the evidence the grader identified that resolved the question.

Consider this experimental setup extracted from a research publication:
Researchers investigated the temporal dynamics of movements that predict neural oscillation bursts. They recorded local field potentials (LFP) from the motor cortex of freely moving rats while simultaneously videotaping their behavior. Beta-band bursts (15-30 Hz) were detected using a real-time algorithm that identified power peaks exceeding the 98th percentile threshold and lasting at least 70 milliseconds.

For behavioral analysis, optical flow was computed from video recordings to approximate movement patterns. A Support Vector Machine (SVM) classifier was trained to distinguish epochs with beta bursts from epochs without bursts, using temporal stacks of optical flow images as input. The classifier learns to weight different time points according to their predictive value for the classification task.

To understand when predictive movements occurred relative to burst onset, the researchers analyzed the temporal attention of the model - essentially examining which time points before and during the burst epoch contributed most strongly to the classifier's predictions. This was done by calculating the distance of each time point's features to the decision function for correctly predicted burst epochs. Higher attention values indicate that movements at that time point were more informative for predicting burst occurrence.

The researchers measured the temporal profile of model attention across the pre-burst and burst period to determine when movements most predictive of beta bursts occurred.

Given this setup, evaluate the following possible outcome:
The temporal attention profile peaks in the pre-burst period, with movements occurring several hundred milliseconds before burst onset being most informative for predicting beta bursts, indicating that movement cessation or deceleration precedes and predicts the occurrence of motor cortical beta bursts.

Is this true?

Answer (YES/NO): NO